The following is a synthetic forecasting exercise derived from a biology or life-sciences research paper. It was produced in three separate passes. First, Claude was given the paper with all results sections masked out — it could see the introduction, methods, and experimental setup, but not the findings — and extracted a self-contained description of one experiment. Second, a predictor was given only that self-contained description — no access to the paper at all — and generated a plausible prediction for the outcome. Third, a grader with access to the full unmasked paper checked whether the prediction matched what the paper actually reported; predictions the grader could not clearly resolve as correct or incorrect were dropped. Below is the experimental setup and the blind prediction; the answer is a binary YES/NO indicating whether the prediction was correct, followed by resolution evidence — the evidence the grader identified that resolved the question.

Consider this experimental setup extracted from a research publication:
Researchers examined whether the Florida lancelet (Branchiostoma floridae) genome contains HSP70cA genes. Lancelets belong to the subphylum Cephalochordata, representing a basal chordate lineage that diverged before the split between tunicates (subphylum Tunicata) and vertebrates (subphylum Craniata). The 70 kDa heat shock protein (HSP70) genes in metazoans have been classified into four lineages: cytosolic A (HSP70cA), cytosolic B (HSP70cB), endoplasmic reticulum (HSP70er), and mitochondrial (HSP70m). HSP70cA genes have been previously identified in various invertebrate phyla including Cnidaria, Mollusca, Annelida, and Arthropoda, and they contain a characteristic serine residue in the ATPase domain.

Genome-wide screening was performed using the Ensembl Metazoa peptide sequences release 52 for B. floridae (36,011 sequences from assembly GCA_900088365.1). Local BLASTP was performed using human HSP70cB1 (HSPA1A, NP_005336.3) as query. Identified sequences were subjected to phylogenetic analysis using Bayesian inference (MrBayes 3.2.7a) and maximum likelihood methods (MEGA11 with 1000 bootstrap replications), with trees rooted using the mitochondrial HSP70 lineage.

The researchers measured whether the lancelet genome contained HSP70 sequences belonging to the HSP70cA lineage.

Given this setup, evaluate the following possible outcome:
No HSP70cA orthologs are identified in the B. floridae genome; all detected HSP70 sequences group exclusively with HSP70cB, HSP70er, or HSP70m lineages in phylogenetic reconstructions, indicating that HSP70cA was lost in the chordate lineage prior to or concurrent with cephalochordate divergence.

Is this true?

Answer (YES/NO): NO